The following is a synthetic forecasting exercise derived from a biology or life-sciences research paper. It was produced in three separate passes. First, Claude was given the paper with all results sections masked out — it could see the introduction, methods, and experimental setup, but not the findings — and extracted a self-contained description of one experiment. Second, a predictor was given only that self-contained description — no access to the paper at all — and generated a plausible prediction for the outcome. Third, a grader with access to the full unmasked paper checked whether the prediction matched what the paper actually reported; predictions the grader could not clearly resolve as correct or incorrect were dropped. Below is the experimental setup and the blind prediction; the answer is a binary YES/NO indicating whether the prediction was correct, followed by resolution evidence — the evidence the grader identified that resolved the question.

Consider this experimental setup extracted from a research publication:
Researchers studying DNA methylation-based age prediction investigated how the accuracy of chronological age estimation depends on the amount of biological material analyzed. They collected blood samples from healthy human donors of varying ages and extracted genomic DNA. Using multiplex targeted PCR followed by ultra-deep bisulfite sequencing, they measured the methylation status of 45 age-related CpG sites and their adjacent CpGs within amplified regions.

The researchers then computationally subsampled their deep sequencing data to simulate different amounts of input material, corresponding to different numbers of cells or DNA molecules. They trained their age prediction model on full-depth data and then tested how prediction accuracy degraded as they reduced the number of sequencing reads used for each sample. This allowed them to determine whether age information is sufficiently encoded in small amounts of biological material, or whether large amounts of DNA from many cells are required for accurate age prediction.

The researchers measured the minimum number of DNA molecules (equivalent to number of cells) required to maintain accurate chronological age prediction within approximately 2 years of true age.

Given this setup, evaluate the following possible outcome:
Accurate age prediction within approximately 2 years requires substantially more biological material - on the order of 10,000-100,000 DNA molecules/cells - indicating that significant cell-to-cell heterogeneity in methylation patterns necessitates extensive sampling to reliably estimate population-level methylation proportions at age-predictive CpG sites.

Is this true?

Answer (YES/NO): NO